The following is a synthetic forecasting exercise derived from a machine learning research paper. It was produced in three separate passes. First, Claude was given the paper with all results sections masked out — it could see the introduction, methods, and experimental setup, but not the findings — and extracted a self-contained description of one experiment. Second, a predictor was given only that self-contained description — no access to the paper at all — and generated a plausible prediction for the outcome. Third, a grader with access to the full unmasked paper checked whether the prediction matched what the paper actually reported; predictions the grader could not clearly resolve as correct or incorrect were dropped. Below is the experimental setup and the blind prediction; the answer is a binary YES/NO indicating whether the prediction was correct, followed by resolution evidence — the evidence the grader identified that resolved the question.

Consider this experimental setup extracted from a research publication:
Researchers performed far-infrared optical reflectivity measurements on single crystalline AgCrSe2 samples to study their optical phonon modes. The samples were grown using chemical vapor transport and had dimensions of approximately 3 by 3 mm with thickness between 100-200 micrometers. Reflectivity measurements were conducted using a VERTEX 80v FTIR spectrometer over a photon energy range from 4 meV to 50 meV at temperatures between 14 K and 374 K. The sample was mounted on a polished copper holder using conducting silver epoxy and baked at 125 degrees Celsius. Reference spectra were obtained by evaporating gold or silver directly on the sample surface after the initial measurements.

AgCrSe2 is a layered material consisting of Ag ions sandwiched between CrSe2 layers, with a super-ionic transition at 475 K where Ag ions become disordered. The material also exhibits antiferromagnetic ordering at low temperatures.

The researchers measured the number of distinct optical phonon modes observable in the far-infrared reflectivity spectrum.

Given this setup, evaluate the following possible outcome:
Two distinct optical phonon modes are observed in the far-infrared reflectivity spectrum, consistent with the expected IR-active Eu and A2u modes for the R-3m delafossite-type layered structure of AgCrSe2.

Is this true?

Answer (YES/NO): NO